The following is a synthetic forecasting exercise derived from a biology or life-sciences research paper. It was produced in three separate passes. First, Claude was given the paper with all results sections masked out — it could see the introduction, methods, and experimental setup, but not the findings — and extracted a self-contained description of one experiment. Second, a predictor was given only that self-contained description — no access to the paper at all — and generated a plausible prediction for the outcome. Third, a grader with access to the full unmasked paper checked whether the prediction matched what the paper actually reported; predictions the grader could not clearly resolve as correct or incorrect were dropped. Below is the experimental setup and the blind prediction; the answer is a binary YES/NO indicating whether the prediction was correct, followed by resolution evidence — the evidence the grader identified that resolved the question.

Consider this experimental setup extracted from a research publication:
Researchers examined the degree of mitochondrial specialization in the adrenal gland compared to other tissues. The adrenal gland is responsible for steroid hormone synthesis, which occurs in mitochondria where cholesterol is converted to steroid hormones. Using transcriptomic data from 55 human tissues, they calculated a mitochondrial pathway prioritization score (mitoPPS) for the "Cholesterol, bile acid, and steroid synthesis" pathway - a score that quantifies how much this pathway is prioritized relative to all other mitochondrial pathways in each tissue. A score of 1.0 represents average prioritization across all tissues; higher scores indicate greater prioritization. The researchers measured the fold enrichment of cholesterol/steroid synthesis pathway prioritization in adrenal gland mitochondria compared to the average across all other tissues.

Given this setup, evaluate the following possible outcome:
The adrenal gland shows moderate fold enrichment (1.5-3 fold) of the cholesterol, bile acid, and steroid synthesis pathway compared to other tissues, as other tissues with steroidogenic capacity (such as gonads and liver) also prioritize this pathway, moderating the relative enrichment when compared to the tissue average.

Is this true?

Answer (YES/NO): NO